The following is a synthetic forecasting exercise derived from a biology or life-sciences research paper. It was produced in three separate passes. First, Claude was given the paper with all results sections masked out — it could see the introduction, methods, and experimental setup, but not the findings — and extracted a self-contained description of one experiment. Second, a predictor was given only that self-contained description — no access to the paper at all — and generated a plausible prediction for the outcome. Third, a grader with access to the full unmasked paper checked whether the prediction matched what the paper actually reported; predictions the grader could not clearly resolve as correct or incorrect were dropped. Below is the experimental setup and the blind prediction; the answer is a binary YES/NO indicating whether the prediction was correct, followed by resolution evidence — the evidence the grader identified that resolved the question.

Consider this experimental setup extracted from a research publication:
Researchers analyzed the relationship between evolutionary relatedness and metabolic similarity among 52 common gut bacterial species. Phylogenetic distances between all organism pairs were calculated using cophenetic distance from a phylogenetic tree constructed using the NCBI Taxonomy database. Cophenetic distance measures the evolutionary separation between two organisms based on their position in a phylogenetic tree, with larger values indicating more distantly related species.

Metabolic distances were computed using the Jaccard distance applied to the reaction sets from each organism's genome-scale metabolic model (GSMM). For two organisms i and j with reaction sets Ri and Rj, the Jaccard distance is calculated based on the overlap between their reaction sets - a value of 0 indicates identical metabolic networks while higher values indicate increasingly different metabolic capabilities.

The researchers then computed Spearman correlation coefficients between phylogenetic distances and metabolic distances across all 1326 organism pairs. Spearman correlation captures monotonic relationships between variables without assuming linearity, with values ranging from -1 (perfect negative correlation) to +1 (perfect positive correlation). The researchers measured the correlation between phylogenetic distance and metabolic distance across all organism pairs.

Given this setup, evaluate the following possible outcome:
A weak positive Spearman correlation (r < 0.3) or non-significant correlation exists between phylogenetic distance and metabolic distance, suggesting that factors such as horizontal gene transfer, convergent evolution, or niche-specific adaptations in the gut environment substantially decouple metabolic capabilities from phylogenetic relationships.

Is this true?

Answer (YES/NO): YES